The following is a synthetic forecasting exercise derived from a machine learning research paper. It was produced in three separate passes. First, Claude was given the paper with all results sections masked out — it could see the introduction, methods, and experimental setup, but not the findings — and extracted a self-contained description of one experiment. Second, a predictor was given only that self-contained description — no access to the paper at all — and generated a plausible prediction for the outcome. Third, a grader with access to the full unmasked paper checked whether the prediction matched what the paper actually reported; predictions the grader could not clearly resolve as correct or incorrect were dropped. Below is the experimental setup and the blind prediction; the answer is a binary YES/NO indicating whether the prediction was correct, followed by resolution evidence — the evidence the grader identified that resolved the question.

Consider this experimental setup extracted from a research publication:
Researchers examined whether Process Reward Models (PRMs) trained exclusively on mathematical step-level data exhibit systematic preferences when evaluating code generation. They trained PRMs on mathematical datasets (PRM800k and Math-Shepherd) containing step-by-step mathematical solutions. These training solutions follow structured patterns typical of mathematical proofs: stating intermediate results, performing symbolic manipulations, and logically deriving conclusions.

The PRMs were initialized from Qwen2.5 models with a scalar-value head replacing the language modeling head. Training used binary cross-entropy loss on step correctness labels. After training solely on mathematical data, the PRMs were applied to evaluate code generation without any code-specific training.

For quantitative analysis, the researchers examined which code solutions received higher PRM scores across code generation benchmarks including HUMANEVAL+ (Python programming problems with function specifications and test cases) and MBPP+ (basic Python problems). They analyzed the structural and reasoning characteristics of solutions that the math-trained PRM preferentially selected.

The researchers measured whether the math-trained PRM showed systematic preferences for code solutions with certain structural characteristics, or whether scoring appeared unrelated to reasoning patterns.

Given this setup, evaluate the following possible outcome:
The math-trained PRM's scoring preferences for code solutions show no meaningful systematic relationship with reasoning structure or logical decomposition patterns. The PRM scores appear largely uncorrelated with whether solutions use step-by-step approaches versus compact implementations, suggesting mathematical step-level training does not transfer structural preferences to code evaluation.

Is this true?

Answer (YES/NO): NO